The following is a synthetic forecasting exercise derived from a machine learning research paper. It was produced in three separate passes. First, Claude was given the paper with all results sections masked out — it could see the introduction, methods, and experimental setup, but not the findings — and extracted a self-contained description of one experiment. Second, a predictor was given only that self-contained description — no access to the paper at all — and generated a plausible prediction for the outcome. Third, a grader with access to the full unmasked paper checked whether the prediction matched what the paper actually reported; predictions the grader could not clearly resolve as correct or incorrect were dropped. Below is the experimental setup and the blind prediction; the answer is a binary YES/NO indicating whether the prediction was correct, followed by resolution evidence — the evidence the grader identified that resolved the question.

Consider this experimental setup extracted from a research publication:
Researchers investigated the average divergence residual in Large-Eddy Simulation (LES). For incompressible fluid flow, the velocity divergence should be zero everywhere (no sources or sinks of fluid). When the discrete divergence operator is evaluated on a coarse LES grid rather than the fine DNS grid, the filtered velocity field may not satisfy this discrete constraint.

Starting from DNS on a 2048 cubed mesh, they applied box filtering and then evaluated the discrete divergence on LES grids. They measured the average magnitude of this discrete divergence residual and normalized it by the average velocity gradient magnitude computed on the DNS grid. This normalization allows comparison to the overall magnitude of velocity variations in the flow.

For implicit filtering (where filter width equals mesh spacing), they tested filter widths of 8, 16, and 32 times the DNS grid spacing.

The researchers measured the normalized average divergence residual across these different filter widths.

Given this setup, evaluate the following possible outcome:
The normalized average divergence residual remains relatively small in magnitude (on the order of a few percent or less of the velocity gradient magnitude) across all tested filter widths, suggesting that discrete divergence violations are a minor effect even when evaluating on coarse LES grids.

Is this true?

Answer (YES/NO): NO